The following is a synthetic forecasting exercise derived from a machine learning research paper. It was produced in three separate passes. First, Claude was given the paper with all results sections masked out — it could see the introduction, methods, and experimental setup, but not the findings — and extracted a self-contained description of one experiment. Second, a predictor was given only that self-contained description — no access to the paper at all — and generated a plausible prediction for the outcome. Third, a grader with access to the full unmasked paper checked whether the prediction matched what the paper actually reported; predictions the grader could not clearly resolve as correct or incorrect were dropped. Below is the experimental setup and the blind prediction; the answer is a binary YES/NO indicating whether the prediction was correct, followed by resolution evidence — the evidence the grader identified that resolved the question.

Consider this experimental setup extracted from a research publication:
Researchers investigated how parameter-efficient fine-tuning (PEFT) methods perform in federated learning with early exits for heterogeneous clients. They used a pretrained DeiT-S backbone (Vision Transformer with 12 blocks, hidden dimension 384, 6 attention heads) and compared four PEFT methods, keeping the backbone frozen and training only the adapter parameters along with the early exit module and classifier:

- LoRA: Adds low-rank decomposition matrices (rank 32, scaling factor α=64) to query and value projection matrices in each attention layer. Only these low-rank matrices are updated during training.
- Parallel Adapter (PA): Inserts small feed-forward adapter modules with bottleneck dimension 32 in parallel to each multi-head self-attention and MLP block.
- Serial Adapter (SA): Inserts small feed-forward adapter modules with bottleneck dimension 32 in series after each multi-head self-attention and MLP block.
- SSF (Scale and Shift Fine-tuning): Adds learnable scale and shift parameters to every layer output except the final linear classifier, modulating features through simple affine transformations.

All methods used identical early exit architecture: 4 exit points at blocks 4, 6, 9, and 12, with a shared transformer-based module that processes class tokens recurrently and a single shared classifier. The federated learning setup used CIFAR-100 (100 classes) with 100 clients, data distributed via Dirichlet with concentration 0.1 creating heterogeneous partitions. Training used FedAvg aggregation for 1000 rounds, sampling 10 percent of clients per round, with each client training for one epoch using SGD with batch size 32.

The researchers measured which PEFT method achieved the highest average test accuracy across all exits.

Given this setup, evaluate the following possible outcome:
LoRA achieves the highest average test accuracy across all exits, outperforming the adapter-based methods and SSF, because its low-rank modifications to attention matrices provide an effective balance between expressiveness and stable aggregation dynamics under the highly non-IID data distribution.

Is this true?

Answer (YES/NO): YES